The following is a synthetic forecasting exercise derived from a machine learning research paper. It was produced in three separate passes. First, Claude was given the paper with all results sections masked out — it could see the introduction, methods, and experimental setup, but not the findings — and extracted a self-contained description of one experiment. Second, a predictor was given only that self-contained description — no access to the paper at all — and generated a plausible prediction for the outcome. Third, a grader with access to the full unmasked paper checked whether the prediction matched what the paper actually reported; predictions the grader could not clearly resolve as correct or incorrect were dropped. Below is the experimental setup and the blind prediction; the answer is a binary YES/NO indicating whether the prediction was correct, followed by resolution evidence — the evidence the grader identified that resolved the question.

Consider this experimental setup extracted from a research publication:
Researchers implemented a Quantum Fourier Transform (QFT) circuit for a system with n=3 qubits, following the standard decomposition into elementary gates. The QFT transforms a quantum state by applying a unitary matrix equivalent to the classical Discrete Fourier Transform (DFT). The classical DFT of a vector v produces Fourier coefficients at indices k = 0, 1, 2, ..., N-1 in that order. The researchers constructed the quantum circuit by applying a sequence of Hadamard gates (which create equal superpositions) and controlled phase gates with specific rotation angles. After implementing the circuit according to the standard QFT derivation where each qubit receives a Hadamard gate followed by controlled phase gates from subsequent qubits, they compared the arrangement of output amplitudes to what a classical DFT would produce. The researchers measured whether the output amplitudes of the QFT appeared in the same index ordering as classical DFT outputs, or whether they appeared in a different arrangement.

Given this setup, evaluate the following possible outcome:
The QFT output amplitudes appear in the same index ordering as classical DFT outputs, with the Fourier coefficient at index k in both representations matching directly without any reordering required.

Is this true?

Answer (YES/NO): NO